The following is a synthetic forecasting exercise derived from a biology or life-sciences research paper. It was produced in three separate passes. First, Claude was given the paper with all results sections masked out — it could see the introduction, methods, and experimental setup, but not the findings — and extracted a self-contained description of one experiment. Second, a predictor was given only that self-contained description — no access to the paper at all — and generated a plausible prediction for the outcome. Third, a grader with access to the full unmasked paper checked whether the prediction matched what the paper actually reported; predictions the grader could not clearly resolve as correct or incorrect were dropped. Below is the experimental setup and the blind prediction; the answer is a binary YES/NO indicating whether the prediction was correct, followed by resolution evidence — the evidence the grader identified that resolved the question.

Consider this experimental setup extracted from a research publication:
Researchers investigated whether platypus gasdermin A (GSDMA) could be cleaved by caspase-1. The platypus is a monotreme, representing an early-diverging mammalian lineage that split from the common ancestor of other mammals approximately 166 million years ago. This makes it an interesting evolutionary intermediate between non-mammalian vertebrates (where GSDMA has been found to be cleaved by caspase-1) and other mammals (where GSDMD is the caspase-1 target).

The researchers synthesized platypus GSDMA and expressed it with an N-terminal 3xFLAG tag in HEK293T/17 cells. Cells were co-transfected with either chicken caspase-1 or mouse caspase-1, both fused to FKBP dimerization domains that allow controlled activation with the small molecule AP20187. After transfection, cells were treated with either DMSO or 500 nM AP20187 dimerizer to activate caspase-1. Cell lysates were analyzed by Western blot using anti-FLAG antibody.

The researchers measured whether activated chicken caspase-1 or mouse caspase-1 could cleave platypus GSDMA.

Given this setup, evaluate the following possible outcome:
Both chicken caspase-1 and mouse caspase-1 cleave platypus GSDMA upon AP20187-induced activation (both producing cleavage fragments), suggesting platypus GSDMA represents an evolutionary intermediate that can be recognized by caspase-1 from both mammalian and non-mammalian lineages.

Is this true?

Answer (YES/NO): NO